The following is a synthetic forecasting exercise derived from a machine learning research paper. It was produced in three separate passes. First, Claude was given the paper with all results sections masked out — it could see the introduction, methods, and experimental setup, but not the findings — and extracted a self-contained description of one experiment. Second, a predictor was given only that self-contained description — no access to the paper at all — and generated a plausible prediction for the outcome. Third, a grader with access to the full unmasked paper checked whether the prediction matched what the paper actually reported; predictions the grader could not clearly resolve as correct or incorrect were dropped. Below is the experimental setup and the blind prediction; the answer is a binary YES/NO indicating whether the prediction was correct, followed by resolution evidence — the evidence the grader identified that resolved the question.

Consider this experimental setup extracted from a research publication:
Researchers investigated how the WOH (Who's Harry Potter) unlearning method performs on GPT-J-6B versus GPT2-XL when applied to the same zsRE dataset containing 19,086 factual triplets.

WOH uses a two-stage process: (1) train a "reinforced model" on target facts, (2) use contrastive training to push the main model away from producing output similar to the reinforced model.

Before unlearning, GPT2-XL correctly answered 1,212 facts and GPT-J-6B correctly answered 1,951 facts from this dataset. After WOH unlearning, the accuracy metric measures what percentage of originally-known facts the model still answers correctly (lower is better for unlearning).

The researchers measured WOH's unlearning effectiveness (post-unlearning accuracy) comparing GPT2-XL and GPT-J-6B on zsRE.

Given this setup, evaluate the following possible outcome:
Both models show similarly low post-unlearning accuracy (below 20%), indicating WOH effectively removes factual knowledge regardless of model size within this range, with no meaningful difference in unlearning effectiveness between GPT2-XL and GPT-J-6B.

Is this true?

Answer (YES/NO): NO